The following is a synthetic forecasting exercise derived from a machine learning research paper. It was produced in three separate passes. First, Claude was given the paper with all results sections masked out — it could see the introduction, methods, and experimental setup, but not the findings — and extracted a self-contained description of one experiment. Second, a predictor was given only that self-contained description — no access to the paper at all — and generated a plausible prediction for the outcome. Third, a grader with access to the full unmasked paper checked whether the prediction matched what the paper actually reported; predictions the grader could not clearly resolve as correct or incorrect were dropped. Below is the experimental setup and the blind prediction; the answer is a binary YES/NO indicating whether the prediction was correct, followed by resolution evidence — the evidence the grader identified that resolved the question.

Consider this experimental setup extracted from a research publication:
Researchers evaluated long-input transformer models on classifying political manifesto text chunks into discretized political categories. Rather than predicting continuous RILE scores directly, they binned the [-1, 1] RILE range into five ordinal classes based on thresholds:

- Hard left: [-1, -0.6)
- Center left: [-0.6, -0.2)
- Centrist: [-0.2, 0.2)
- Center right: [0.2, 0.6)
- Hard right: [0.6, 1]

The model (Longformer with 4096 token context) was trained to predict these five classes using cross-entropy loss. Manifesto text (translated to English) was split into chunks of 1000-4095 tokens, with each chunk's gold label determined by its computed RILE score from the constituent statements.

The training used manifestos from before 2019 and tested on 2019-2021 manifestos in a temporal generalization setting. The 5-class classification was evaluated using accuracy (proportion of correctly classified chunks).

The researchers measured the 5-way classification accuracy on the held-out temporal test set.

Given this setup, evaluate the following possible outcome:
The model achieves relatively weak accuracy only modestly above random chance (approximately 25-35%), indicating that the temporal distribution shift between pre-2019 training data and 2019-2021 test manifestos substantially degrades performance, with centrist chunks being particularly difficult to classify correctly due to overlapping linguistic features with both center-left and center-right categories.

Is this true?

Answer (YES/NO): NO